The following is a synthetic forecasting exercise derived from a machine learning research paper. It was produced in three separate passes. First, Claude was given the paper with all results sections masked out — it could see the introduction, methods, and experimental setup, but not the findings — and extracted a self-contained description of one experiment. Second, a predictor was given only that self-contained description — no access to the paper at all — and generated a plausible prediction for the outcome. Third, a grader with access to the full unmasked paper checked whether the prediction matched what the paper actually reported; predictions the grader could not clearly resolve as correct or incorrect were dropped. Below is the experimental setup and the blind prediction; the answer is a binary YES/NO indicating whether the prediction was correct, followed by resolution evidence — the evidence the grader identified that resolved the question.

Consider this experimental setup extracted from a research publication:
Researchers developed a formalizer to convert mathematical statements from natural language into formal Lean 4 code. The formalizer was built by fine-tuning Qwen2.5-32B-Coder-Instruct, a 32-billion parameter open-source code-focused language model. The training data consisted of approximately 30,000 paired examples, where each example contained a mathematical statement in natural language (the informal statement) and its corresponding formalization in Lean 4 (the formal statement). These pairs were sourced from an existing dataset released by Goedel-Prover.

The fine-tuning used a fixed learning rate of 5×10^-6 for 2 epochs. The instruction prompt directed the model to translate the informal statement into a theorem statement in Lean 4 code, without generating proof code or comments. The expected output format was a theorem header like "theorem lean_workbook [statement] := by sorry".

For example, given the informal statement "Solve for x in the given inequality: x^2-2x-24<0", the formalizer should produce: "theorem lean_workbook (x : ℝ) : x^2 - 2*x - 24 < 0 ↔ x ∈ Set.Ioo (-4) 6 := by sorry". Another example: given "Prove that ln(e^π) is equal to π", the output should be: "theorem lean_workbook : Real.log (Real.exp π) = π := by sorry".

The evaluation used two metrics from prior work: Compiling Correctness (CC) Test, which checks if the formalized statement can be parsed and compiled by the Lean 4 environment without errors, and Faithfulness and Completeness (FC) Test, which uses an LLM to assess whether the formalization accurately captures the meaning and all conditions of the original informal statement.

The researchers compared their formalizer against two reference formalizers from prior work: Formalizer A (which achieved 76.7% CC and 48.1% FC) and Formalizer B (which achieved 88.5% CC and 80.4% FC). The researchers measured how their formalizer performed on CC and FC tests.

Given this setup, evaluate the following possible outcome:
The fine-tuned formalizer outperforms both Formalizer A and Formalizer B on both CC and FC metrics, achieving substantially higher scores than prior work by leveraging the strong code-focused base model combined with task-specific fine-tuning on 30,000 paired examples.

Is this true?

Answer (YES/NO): NO